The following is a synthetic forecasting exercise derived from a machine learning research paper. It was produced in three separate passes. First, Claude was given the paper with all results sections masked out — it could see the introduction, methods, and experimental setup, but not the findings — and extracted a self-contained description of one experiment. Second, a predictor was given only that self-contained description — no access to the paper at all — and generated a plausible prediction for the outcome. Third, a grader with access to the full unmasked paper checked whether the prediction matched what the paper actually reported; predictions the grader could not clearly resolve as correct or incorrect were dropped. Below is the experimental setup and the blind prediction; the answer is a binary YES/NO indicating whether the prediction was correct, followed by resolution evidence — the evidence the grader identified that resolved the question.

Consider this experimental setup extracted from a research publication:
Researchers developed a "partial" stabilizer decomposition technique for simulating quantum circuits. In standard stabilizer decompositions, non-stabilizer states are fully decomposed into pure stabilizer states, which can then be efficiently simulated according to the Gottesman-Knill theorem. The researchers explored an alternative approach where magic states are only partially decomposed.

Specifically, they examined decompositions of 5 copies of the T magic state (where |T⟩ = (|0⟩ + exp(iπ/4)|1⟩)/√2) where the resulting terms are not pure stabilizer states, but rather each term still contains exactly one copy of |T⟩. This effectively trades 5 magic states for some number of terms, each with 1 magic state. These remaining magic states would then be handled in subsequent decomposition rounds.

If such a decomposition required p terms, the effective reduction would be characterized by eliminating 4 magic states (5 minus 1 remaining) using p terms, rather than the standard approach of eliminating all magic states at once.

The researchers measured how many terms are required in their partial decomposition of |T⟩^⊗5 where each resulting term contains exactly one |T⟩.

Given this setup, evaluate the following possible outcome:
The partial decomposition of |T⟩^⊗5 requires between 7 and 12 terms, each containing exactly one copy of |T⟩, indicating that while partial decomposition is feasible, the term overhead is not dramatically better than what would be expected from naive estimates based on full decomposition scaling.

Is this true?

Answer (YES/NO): NO